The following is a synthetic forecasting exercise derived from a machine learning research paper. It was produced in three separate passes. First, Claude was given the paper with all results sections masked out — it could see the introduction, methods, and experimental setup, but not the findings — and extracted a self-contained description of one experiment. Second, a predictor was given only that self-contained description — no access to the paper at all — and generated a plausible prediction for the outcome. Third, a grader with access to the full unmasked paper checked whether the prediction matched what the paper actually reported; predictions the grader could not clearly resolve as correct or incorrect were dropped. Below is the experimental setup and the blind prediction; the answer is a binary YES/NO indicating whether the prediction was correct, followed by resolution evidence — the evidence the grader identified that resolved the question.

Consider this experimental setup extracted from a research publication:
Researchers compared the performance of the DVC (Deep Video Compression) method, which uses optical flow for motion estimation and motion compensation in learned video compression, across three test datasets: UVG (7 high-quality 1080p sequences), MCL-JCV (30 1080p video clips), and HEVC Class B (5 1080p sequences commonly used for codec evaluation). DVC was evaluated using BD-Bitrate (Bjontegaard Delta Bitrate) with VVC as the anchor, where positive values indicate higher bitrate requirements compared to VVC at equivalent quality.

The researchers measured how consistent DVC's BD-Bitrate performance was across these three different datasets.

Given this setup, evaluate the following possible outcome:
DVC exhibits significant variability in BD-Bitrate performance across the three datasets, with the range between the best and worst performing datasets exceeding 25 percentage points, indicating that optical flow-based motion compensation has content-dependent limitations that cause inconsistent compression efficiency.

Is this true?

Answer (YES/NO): YES